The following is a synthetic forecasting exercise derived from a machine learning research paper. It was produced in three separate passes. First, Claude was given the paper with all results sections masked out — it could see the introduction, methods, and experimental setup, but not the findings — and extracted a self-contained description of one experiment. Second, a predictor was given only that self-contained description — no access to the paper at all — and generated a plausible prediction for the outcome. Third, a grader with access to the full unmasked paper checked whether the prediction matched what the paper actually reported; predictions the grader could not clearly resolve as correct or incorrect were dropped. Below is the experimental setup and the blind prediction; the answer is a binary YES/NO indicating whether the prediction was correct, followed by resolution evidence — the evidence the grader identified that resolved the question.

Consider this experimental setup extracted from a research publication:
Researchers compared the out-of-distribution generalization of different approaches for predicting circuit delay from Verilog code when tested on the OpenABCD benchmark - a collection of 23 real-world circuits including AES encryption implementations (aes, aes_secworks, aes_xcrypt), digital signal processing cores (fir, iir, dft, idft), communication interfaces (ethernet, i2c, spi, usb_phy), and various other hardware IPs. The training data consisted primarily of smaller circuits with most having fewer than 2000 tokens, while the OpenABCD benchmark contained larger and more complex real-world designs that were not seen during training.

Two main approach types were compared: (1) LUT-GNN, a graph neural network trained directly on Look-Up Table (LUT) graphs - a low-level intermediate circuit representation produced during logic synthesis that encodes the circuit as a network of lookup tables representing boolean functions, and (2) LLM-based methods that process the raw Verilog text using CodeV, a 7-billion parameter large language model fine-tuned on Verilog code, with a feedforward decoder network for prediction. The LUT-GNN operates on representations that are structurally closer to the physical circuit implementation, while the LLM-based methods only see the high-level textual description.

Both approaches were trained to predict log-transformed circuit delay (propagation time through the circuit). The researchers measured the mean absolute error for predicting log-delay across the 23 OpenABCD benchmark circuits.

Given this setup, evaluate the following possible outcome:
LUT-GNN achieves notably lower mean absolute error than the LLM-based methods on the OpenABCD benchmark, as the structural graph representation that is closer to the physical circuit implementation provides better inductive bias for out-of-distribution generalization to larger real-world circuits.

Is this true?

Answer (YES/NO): NO